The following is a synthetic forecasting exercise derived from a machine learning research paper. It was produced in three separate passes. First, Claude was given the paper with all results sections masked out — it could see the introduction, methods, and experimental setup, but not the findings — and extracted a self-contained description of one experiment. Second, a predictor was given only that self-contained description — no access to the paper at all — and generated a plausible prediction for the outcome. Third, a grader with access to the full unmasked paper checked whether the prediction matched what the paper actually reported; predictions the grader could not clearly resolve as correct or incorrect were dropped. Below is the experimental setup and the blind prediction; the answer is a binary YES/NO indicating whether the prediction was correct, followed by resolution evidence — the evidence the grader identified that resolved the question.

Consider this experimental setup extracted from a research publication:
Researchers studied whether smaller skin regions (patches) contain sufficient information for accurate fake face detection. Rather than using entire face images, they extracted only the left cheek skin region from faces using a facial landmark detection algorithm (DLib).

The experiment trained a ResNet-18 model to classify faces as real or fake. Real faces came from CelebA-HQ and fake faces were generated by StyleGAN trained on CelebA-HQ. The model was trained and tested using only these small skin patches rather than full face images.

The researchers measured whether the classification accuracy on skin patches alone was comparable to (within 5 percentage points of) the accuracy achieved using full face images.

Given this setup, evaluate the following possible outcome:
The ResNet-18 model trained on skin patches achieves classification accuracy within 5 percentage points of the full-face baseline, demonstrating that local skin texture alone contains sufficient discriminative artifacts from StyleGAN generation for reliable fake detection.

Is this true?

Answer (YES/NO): YES